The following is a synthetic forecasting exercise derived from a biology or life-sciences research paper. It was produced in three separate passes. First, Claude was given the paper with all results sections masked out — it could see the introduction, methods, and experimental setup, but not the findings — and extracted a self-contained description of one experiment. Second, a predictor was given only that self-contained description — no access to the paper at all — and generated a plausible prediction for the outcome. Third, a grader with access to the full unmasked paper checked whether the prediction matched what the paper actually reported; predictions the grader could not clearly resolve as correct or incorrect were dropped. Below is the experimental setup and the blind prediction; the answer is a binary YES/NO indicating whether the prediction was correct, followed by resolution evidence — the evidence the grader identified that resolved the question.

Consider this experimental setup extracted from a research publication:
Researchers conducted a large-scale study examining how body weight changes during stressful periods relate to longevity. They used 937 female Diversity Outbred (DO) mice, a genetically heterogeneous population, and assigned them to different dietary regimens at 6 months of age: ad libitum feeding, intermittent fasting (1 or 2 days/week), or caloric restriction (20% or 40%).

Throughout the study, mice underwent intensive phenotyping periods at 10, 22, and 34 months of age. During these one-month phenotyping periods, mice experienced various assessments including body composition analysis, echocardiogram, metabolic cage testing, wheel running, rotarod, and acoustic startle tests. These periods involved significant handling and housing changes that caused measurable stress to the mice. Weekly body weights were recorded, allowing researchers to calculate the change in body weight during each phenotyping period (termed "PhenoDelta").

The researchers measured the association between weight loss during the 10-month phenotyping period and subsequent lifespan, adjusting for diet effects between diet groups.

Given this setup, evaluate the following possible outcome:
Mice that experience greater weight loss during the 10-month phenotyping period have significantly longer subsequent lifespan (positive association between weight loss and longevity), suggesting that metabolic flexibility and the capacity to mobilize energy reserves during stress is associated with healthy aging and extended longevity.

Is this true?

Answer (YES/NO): NO